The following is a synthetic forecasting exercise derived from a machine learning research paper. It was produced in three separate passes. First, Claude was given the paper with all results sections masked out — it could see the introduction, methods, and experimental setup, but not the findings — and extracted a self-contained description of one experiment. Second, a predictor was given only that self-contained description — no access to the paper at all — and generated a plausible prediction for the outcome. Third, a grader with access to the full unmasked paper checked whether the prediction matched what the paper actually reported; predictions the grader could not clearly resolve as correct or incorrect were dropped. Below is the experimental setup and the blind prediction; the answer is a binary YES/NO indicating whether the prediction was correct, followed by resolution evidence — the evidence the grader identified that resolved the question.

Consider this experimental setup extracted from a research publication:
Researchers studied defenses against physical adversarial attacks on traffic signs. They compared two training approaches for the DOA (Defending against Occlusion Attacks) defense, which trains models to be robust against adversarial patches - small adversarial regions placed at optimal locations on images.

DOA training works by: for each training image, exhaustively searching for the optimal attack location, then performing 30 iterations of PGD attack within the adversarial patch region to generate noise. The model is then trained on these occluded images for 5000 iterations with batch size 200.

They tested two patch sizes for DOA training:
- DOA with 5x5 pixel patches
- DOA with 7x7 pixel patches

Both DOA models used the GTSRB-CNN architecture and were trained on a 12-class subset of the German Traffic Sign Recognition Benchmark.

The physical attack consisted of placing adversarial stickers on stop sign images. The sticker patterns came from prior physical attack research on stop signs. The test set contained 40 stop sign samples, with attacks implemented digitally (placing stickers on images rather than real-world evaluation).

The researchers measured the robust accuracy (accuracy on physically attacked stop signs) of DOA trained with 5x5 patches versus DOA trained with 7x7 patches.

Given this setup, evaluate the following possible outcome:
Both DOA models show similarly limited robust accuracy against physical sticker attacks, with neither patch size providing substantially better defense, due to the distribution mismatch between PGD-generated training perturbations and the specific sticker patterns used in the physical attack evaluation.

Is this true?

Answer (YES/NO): NO